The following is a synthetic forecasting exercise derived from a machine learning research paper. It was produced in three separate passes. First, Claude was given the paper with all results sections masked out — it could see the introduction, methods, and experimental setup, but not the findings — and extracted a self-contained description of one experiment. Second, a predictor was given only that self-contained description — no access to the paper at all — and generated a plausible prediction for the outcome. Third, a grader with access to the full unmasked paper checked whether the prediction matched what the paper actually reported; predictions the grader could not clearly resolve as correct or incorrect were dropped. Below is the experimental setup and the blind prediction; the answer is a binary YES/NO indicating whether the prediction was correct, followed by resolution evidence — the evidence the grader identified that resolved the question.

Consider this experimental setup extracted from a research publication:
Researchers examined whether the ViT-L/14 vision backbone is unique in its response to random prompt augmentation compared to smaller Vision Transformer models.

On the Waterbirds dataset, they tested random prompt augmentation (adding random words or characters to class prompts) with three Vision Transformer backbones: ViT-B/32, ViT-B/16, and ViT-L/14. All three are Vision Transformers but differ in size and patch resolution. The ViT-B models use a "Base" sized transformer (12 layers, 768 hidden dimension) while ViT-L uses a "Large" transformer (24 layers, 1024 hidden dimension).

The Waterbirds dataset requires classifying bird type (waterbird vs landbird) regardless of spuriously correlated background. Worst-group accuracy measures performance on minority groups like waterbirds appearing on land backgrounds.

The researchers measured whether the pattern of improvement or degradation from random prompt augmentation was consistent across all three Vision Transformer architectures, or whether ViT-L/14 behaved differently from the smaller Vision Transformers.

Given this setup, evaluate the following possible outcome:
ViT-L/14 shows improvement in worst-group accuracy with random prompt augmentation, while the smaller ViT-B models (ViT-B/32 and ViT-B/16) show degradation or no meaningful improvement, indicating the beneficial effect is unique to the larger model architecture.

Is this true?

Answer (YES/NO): YES